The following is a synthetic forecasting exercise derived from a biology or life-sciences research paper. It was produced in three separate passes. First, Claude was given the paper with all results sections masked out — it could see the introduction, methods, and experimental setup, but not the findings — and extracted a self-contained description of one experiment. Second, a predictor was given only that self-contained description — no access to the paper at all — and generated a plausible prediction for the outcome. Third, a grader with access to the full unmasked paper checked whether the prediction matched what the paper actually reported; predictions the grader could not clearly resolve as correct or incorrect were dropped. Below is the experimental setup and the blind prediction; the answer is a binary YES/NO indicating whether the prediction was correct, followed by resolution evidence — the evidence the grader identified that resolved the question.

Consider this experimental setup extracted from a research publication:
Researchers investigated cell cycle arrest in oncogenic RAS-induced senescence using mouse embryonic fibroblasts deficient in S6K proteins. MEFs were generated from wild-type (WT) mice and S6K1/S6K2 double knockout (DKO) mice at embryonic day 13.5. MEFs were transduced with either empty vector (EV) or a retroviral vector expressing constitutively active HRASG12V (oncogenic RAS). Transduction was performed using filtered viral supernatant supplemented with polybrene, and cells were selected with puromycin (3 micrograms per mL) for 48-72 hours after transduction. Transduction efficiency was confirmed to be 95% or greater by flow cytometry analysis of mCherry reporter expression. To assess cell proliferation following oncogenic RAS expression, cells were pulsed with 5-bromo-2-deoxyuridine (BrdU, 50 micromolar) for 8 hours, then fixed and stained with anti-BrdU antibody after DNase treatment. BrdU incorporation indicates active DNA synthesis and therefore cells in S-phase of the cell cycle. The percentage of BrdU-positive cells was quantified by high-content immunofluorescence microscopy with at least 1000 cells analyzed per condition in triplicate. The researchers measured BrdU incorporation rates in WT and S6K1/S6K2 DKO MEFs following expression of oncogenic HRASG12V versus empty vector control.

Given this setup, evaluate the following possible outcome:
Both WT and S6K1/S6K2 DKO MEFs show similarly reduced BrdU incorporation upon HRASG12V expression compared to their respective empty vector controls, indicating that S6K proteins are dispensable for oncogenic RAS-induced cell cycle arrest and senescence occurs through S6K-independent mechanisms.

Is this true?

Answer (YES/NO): YES